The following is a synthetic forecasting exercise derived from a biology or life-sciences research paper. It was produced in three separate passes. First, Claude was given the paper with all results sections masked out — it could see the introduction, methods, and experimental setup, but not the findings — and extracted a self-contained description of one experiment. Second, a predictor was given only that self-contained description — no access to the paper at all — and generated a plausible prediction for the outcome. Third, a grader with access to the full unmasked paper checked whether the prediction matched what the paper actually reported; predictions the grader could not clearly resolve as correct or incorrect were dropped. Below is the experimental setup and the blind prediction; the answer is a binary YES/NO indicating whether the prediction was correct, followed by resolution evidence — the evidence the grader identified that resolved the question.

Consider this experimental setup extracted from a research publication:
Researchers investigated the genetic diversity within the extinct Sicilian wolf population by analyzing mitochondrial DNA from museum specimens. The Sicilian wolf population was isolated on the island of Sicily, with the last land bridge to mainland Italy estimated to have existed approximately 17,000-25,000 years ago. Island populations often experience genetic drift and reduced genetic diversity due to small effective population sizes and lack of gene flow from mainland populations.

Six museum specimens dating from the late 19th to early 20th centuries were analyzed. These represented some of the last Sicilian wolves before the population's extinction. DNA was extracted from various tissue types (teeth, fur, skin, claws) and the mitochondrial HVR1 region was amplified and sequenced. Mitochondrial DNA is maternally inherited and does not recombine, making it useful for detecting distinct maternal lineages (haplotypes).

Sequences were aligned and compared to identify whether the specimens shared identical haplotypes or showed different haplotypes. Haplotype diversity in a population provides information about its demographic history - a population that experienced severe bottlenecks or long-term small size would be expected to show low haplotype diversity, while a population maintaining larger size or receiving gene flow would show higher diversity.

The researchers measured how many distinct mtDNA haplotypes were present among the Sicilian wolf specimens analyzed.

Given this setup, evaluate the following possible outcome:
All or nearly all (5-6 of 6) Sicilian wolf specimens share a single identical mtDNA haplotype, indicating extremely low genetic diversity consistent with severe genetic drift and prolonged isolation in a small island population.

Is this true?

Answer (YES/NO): NO